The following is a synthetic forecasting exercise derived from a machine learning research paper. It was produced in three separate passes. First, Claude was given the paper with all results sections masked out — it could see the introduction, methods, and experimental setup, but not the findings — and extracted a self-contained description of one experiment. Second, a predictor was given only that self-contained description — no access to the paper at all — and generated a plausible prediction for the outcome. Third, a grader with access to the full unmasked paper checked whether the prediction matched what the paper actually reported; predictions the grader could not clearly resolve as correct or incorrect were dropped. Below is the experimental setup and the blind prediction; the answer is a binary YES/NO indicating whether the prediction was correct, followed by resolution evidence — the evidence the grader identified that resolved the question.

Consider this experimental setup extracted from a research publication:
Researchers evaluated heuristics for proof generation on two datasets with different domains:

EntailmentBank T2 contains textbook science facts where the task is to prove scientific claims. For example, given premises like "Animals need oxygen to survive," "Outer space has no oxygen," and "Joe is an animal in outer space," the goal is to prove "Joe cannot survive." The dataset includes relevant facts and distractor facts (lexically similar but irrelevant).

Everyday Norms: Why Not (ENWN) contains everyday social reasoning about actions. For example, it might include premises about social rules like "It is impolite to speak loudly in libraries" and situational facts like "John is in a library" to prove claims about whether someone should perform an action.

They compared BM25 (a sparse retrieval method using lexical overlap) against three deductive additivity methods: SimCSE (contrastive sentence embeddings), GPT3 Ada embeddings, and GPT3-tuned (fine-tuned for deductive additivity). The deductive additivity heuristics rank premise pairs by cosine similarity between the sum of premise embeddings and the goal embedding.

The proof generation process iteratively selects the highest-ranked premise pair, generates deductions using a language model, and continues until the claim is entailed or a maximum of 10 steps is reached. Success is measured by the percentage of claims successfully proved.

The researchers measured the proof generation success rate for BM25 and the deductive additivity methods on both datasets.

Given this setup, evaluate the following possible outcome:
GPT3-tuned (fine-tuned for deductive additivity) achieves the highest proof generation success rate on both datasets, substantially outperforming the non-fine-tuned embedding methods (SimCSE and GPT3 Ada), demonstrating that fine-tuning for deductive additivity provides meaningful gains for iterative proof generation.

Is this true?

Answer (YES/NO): NO